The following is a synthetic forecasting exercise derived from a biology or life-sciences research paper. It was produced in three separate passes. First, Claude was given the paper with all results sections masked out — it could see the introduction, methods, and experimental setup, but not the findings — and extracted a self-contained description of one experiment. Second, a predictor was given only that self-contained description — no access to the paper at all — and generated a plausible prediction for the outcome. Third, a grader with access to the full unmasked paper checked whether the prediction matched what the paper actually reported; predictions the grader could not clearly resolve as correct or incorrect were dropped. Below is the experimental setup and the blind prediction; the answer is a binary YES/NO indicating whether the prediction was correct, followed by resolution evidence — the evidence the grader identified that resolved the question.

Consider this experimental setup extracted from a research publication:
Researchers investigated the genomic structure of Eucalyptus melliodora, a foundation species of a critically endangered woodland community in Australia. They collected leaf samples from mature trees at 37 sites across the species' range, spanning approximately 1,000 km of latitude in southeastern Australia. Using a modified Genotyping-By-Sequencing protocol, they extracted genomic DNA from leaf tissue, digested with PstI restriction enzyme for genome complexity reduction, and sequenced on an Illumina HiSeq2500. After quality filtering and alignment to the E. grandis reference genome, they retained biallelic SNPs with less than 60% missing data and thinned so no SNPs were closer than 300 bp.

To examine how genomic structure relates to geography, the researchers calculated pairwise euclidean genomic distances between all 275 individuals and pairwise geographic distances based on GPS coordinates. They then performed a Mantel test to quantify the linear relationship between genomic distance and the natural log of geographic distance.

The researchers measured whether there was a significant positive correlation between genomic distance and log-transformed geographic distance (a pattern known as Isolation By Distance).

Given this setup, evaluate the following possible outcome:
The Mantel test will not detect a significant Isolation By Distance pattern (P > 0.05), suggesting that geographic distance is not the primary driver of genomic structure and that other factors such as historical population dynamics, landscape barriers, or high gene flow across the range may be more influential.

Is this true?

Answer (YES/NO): NO